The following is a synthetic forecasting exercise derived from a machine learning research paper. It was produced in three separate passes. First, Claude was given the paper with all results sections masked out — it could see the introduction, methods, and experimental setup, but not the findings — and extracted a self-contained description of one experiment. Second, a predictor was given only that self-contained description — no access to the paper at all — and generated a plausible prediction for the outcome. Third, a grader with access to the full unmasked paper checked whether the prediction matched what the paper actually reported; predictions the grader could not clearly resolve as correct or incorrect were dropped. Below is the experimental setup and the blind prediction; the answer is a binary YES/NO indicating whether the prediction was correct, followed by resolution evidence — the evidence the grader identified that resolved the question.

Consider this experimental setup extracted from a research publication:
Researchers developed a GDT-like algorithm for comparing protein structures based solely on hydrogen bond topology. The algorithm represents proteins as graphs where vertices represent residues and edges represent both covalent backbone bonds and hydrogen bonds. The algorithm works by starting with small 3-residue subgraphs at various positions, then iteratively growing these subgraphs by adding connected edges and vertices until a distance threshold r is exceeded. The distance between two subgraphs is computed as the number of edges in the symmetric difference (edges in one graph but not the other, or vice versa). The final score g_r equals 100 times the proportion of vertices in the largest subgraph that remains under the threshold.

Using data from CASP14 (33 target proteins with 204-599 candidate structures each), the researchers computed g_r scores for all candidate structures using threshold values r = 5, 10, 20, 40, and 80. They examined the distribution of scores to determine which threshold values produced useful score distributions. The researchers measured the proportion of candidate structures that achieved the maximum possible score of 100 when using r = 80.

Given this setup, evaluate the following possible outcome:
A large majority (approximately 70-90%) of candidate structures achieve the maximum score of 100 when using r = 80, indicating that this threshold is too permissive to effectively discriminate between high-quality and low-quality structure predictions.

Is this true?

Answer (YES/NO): NO